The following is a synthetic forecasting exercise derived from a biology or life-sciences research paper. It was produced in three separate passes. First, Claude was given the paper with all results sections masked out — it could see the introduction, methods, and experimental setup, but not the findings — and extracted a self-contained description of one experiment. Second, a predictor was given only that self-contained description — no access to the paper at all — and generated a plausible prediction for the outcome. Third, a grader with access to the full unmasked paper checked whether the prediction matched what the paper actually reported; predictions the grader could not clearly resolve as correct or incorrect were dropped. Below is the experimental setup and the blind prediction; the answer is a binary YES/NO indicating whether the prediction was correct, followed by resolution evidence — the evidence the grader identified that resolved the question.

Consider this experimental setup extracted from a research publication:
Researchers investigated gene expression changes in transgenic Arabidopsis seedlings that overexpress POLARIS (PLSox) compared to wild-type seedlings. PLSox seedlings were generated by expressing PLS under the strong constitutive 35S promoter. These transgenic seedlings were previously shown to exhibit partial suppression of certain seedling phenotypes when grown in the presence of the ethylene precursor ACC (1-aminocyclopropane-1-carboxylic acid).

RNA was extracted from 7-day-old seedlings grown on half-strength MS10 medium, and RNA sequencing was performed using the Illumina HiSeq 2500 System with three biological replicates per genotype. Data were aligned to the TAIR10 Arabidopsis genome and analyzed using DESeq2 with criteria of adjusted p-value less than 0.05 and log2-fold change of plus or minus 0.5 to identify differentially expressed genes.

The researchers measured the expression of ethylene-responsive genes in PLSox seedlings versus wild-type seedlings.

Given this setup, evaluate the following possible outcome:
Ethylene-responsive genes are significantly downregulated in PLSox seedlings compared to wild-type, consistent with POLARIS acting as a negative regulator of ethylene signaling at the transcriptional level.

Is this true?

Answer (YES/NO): NO